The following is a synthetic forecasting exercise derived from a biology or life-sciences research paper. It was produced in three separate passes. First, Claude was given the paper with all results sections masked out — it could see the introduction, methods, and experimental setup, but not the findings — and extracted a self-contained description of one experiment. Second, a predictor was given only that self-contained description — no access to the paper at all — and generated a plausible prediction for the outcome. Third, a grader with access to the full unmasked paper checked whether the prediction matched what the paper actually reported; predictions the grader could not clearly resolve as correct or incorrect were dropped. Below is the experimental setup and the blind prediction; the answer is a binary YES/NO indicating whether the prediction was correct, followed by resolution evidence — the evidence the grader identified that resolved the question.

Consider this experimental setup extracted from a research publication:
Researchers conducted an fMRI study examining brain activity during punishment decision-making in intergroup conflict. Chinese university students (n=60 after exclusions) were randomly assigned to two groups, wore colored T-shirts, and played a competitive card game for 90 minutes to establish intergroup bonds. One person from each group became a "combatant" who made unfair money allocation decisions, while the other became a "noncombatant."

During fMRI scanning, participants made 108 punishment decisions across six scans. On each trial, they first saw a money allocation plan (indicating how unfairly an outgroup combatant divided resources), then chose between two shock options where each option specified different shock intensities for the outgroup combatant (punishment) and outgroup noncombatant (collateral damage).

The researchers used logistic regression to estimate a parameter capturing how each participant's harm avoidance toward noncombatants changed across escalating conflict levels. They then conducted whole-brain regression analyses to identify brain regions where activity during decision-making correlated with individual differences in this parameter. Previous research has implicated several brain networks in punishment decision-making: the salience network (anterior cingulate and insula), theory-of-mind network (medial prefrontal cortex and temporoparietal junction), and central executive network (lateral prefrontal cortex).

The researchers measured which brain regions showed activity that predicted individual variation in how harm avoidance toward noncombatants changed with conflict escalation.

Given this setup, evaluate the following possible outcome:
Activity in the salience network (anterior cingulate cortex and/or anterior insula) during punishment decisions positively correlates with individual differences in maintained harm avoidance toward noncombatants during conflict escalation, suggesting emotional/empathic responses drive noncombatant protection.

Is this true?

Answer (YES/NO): NO